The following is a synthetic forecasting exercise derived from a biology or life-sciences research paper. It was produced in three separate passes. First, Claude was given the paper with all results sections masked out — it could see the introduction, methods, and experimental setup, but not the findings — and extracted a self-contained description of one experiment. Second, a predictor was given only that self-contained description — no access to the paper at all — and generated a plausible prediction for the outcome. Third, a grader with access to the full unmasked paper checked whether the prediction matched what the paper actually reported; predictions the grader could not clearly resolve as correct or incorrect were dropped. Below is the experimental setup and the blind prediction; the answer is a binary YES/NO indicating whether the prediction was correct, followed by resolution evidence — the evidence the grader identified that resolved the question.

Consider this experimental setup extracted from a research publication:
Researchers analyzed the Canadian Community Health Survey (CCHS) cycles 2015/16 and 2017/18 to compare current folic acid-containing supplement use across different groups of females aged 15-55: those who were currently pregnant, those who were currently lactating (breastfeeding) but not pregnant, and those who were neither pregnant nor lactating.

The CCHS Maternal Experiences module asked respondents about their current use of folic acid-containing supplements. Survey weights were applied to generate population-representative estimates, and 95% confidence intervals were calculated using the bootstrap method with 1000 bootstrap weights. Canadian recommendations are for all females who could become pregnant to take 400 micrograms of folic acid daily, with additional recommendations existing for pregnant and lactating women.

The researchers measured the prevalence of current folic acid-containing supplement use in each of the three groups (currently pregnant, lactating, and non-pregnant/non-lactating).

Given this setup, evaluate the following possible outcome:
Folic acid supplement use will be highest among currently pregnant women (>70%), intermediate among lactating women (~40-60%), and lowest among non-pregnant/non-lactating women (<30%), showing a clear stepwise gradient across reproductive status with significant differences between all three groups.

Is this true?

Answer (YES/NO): YES